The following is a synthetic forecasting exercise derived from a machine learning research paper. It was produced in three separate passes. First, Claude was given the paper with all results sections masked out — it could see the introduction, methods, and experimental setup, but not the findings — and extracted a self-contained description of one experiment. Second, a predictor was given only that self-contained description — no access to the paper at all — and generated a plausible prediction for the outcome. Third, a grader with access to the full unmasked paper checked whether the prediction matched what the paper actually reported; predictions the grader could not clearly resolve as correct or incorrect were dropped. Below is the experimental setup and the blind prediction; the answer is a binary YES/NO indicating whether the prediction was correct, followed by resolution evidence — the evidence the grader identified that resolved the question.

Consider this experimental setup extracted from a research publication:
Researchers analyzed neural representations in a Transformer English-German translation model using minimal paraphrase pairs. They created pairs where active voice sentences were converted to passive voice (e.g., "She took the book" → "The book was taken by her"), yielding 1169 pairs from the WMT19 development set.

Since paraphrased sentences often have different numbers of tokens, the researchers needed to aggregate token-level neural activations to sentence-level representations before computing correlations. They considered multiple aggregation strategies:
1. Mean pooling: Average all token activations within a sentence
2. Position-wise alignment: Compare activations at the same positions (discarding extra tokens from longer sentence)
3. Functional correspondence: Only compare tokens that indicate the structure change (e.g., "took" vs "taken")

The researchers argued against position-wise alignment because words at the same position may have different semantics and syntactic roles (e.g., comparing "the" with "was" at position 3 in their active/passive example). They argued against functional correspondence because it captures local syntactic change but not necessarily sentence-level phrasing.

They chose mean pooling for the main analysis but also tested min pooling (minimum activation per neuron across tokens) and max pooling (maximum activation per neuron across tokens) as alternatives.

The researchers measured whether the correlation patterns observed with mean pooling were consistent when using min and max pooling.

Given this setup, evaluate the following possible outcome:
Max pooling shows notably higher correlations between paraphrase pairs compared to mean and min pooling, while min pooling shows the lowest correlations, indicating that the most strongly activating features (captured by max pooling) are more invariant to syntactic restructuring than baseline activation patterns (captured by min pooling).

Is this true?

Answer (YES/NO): NO